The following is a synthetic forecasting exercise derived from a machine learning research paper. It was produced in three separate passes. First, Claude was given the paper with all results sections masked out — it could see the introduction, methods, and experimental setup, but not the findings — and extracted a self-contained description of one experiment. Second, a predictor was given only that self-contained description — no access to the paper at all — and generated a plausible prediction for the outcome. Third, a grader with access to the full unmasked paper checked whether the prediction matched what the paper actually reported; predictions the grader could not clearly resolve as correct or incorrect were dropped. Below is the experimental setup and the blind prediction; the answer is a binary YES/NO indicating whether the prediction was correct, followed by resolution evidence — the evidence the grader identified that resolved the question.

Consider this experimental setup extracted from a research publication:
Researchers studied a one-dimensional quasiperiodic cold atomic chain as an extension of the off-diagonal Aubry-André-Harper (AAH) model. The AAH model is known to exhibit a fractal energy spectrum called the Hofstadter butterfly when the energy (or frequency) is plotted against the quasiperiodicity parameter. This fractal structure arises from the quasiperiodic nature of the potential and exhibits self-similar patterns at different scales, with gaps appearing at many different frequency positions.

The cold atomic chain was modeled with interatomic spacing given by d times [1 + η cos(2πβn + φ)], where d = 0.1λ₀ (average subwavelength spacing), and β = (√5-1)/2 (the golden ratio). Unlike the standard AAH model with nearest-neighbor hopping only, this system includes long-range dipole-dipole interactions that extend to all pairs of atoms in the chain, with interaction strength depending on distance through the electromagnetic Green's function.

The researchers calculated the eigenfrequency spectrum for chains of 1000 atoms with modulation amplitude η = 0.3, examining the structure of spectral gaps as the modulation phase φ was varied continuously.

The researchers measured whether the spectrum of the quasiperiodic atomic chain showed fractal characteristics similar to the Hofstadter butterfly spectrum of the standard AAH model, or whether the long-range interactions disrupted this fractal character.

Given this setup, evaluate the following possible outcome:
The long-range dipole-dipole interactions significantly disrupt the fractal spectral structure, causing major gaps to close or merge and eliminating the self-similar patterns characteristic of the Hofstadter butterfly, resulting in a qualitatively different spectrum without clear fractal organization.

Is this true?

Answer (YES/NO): NO